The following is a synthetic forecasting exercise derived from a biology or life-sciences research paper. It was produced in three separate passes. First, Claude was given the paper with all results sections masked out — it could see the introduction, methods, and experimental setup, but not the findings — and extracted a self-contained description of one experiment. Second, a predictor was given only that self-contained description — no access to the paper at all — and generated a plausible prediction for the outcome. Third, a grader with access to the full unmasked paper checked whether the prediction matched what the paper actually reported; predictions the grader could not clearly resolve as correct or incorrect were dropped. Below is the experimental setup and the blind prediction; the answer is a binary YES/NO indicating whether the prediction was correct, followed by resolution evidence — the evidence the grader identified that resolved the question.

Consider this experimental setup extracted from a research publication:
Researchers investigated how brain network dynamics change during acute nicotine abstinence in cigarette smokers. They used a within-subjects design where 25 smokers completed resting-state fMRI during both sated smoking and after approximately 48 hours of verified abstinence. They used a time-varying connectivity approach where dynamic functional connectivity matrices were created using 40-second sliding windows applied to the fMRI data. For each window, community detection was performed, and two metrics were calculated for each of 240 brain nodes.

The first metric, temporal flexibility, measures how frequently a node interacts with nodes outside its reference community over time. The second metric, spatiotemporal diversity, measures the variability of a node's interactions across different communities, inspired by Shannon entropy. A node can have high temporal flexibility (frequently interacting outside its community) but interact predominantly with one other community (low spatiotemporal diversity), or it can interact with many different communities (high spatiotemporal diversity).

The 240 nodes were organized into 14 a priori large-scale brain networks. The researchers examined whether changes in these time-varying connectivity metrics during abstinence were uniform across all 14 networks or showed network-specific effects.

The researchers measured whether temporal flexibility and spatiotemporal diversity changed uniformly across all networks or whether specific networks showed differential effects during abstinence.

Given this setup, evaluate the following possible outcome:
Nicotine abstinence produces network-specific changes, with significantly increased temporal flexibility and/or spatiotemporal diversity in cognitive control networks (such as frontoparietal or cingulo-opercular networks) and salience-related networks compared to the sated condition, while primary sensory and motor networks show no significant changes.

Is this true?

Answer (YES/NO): NO